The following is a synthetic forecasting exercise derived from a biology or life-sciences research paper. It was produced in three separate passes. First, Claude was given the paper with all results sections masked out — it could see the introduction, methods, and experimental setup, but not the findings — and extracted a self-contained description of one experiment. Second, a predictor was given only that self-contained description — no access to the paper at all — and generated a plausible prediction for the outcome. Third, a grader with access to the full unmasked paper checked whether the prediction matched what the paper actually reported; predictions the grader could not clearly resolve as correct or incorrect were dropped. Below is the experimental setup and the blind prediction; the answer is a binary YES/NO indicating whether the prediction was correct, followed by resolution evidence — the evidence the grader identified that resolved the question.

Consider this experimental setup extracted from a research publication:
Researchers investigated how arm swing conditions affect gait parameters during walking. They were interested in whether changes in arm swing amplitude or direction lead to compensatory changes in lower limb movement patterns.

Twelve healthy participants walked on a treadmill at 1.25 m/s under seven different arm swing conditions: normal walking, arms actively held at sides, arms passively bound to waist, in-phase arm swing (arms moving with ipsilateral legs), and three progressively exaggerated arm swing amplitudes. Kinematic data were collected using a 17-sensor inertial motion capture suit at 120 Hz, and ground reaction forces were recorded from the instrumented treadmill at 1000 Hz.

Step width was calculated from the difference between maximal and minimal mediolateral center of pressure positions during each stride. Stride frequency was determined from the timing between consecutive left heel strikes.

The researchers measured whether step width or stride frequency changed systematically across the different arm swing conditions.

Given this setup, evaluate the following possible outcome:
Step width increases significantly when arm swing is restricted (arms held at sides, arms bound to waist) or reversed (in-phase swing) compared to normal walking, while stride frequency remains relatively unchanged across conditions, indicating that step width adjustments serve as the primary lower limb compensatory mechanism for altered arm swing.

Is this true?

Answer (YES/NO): NO